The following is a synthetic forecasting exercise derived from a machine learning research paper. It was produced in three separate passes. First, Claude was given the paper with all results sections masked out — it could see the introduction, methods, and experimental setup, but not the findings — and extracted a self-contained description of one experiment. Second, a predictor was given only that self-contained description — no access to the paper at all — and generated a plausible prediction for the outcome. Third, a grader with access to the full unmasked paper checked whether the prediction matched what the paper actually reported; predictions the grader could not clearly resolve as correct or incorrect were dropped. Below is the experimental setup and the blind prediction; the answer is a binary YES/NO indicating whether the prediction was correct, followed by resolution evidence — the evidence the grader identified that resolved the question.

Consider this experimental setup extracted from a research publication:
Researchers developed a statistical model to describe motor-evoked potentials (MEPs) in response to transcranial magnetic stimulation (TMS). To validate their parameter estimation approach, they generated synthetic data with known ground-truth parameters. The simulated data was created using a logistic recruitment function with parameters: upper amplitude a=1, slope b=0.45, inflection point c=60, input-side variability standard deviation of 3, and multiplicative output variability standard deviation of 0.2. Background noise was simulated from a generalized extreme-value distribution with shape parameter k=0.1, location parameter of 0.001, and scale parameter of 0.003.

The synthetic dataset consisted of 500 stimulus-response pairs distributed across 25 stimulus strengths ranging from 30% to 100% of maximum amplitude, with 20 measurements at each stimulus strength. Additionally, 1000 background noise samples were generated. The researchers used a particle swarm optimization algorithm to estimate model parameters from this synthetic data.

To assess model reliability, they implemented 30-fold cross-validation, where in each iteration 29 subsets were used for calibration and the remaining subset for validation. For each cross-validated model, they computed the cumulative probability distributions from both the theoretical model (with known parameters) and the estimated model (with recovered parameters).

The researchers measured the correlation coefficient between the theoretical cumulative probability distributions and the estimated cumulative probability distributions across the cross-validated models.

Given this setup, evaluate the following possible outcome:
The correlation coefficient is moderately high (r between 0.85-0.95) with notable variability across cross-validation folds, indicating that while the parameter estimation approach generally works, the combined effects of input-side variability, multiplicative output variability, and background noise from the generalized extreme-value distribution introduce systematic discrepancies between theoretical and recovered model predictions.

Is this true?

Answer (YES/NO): NO